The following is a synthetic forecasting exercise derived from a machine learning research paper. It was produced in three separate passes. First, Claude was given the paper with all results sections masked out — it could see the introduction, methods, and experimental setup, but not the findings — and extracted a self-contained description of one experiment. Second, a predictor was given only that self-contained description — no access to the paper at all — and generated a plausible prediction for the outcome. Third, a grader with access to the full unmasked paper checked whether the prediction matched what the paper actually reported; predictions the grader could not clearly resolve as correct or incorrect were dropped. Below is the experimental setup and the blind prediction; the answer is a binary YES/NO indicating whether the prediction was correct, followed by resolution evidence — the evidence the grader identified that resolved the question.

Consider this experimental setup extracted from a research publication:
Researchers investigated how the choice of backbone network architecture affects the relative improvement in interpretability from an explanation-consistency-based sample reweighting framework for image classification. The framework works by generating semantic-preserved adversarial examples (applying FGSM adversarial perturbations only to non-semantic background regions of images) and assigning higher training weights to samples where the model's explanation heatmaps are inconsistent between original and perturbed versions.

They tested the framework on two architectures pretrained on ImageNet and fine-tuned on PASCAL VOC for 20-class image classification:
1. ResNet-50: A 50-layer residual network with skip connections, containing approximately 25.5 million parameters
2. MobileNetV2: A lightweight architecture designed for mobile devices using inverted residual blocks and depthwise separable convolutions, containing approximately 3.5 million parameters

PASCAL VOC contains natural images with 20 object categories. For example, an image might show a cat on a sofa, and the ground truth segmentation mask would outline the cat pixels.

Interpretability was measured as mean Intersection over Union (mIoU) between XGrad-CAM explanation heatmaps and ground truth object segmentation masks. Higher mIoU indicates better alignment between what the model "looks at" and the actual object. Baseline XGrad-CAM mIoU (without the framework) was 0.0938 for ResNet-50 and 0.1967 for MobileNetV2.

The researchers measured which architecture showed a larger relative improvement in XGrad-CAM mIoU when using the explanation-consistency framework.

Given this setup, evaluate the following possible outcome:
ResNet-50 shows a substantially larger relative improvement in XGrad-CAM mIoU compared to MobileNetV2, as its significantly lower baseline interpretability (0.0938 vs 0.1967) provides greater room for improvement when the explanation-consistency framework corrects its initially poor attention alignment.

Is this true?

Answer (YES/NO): YES